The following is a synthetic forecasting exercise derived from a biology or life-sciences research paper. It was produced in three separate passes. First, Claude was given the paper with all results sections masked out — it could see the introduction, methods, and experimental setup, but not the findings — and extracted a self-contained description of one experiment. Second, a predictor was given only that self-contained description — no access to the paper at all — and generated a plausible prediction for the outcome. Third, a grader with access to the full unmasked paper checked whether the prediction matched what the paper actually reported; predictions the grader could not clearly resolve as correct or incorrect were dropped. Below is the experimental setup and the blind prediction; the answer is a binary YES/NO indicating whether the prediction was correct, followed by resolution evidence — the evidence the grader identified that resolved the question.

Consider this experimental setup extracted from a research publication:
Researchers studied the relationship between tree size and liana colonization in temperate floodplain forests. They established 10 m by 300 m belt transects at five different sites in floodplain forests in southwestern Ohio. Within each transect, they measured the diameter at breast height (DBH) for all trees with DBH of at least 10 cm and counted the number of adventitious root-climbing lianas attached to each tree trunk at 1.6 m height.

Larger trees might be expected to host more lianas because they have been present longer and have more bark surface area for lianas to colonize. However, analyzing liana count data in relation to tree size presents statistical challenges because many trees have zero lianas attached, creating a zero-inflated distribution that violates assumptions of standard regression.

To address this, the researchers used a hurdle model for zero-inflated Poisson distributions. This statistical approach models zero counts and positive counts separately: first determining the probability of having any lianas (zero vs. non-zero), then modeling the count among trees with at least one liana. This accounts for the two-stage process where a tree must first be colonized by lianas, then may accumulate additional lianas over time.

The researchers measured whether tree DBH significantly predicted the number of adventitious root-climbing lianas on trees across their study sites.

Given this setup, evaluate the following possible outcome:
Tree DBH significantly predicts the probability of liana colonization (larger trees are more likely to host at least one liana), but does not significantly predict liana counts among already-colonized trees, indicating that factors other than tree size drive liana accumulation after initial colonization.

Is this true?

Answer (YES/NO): NO